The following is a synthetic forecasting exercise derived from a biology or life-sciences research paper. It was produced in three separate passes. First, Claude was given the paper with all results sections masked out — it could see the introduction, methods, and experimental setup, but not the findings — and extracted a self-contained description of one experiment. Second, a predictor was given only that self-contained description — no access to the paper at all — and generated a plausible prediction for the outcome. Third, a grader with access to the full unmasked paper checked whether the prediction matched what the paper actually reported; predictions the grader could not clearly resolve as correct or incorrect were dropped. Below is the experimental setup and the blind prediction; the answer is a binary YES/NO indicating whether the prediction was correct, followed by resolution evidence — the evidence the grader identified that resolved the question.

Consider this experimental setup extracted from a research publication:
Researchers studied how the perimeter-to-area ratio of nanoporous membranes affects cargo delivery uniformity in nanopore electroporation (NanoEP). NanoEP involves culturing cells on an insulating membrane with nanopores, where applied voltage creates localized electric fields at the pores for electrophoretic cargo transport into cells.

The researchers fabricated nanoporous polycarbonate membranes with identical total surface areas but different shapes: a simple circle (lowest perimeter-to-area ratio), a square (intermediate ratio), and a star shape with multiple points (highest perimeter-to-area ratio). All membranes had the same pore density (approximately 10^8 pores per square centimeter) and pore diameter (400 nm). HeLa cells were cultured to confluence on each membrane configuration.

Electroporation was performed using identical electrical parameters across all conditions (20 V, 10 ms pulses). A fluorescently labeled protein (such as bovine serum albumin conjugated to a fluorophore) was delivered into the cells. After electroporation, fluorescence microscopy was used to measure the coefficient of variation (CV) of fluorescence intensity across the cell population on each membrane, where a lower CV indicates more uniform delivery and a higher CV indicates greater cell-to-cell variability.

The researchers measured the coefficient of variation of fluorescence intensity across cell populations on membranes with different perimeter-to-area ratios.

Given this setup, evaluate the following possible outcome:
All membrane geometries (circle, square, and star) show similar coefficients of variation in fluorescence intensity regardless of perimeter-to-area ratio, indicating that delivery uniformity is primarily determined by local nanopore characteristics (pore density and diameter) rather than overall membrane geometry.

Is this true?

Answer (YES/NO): NO